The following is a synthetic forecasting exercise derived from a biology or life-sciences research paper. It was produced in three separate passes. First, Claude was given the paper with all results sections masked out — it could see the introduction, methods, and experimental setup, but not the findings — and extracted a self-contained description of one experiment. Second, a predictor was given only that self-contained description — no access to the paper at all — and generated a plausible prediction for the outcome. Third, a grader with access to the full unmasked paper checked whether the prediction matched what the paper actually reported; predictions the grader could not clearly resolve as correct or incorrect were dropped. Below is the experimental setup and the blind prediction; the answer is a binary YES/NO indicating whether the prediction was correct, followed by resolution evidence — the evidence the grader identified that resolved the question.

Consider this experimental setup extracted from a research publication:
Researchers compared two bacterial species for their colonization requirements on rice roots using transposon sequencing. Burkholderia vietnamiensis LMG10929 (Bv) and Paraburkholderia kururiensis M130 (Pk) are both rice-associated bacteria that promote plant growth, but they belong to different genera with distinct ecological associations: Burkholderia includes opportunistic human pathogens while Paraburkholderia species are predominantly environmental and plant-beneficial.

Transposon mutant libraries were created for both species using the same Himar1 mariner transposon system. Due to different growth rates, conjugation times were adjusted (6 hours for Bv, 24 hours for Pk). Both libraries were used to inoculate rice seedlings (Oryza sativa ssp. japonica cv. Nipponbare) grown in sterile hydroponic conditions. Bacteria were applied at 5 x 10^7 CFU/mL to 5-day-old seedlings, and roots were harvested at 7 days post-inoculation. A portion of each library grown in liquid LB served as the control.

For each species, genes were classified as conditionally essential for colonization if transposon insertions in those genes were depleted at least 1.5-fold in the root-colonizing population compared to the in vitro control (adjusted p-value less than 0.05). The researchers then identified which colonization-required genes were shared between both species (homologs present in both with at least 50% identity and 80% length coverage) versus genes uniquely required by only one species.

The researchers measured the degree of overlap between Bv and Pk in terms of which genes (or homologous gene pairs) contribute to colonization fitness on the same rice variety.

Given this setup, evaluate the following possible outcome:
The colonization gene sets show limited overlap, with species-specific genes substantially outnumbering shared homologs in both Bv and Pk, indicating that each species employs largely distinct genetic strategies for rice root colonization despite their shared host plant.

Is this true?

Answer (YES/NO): NO